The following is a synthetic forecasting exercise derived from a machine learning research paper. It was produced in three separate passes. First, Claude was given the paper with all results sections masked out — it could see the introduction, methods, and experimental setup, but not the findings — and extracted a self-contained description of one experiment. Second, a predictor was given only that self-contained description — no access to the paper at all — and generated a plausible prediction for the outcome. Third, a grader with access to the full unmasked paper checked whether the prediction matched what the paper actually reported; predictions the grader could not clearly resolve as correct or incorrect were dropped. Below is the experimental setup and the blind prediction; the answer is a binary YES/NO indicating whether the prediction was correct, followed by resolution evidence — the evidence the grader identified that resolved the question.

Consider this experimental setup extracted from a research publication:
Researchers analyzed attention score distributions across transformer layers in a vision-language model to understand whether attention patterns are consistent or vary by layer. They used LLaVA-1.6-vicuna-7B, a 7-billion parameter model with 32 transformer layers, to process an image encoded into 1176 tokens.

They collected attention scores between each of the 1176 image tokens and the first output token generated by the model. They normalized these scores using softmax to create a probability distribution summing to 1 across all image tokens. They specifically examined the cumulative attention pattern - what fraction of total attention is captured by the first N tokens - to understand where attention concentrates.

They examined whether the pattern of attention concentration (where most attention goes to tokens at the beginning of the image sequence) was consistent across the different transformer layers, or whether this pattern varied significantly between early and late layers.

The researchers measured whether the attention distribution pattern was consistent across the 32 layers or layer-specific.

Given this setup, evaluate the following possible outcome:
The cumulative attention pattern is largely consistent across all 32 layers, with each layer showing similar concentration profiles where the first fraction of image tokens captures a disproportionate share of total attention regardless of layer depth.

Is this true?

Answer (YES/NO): YES